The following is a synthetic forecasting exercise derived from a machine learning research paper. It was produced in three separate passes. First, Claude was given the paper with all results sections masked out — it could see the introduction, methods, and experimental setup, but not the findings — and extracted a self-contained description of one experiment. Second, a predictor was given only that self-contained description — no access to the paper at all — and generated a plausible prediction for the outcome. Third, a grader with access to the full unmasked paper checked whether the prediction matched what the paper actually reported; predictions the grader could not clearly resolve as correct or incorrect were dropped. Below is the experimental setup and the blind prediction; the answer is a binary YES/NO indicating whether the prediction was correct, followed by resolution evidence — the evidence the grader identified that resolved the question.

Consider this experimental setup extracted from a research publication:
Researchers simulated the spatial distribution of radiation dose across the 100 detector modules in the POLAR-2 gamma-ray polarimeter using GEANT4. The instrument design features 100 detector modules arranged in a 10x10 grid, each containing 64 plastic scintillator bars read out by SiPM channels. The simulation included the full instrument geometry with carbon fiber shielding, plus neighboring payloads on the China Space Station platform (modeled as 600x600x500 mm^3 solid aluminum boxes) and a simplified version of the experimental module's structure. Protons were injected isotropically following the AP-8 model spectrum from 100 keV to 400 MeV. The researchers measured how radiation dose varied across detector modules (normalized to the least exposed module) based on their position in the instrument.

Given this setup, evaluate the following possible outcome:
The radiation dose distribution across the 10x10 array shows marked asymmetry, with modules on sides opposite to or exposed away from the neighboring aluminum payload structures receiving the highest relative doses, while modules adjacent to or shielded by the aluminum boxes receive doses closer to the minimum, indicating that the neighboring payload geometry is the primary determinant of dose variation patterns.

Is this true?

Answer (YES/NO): NO